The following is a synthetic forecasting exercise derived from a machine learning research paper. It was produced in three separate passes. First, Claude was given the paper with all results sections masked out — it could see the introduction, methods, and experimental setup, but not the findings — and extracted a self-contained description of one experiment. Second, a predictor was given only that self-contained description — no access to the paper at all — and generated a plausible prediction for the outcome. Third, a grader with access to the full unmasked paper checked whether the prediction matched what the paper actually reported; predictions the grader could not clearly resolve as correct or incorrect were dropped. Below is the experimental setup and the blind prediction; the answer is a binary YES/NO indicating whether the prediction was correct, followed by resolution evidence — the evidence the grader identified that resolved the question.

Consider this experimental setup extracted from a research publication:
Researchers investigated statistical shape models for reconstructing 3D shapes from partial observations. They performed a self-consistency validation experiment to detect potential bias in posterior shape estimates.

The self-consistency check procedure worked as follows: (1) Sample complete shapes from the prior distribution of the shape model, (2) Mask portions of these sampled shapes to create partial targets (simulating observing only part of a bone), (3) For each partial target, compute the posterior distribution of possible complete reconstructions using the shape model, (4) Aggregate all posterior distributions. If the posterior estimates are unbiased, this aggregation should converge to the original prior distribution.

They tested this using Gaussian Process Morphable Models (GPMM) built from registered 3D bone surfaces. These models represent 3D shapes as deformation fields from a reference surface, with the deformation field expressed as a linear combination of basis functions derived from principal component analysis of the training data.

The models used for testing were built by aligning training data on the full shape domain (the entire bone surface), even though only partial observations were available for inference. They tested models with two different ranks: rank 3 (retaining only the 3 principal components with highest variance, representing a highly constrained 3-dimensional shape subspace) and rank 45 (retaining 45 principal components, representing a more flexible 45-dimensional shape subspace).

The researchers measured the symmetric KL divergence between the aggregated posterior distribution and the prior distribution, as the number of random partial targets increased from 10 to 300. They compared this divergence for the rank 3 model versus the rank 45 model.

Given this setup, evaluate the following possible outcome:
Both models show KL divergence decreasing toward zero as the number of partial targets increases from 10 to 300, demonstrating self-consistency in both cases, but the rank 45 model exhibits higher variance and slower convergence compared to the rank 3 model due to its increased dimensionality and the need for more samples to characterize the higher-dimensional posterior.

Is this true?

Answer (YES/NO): NO